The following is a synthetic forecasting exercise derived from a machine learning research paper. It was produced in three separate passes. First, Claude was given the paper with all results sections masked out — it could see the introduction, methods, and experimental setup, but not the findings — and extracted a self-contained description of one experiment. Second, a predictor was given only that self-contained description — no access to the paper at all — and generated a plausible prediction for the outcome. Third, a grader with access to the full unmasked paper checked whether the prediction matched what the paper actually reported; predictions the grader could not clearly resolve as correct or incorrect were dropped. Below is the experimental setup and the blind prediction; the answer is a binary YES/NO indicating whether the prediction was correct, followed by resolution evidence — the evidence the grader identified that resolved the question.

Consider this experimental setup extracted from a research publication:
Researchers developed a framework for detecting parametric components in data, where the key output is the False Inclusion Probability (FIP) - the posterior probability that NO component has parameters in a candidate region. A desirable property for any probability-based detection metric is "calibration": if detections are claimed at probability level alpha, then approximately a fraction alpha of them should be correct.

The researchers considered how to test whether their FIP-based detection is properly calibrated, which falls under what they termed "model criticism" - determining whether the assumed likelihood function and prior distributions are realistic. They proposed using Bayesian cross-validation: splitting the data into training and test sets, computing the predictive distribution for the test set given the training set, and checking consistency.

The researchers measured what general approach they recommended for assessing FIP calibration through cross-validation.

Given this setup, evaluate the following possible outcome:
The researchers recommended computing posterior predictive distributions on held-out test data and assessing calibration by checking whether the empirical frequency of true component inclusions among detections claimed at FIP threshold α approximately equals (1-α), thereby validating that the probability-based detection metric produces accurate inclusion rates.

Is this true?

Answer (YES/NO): NO